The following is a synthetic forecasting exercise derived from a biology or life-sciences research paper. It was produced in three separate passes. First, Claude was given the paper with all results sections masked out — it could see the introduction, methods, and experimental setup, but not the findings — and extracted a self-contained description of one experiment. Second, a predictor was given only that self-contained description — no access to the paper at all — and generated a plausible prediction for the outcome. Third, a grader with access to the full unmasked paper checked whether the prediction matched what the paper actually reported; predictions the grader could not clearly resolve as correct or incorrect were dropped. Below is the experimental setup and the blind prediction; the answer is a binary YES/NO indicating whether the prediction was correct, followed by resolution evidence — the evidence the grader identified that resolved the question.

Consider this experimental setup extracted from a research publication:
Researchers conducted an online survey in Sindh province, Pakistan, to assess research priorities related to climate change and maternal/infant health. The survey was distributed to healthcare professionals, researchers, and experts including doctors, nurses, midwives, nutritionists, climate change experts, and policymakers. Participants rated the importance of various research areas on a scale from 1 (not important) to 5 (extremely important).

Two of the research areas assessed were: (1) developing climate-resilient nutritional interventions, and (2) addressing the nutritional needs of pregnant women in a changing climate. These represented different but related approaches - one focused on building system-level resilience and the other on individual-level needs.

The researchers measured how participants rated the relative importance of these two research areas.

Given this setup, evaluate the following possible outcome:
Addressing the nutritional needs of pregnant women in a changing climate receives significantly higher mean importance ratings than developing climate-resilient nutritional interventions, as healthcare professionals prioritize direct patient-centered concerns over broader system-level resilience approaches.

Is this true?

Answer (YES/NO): NO